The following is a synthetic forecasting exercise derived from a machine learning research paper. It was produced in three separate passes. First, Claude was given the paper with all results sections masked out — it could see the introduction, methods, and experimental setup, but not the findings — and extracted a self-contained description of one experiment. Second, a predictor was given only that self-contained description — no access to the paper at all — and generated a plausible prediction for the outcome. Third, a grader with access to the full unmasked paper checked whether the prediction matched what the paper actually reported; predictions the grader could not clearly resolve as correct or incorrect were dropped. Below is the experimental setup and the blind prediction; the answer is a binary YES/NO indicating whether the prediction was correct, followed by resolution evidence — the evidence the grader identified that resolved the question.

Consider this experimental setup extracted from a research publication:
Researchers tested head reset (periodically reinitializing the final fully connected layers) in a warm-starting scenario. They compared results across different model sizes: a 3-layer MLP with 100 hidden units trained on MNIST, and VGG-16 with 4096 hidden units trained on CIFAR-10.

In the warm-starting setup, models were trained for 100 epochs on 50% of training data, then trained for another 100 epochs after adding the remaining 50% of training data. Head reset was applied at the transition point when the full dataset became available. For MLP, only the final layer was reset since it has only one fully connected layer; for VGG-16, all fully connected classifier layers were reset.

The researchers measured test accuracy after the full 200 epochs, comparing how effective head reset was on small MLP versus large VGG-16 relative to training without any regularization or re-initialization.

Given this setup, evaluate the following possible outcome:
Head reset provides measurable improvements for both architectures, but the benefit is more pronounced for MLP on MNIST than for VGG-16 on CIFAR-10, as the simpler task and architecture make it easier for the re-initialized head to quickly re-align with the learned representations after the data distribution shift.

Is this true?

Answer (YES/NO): NO